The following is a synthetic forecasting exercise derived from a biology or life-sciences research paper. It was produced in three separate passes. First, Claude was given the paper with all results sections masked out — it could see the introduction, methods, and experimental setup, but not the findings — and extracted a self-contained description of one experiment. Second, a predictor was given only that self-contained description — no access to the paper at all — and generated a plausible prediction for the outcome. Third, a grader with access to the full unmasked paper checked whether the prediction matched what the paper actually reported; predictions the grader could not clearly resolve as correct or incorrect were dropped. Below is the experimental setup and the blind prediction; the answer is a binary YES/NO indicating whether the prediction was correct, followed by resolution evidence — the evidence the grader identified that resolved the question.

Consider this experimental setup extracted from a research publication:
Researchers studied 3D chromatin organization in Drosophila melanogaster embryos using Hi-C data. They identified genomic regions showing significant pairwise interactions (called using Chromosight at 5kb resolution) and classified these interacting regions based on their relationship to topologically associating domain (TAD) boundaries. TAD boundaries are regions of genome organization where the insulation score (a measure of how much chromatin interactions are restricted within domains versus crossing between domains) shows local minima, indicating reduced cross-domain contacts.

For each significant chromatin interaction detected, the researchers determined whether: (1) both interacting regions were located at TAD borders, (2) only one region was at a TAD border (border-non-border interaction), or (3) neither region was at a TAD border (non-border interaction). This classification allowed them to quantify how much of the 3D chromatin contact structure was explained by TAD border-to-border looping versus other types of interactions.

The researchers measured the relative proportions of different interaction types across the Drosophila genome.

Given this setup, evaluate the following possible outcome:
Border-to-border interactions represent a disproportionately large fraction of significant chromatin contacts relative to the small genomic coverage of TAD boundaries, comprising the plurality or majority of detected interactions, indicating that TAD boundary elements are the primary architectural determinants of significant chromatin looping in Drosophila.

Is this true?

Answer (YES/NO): NO